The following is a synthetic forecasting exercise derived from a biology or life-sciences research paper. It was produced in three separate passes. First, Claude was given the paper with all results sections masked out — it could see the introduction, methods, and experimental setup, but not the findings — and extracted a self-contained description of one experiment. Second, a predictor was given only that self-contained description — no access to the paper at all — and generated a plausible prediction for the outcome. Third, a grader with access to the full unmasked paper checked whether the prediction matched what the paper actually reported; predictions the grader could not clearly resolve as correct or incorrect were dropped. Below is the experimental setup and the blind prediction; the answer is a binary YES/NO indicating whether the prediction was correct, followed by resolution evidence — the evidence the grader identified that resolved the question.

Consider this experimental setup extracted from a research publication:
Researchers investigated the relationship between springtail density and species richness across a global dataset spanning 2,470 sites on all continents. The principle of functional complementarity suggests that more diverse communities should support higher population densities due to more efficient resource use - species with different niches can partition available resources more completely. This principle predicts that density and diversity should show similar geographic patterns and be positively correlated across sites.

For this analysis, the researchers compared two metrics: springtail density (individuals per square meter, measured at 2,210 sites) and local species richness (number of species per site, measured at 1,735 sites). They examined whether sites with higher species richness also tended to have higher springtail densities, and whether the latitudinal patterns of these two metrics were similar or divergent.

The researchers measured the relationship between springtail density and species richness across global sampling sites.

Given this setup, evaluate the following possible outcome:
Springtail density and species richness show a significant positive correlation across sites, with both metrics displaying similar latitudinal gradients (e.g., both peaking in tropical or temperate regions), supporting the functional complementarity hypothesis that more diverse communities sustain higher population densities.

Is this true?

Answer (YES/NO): NO